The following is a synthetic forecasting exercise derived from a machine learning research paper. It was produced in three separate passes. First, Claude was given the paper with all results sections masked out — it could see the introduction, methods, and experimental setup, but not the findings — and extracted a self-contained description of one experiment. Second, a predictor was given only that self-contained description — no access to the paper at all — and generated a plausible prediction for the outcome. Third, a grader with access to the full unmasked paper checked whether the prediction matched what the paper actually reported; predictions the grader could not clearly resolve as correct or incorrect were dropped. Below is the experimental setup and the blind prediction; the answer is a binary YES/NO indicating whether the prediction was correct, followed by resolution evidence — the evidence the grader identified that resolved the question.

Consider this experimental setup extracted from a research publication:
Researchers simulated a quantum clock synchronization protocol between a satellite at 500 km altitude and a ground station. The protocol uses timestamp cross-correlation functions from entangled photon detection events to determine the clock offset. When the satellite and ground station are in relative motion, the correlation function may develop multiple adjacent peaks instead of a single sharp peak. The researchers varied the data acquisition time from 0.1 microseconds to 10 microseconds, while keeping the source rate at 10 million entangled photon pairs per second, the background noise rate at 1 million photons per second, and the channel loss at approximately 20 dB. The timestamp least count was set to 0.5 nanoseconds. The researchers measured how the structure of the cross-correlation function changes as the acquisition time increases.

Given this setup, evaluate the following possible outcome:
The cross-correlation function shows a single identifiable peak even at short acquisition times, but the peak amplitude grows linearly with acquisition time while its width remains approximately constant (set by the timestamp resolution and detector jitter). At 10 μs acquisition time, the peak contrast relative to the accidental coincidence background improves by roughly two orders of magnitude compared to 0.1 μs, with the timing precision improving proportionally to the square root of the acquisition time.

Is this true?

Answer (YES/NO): NO